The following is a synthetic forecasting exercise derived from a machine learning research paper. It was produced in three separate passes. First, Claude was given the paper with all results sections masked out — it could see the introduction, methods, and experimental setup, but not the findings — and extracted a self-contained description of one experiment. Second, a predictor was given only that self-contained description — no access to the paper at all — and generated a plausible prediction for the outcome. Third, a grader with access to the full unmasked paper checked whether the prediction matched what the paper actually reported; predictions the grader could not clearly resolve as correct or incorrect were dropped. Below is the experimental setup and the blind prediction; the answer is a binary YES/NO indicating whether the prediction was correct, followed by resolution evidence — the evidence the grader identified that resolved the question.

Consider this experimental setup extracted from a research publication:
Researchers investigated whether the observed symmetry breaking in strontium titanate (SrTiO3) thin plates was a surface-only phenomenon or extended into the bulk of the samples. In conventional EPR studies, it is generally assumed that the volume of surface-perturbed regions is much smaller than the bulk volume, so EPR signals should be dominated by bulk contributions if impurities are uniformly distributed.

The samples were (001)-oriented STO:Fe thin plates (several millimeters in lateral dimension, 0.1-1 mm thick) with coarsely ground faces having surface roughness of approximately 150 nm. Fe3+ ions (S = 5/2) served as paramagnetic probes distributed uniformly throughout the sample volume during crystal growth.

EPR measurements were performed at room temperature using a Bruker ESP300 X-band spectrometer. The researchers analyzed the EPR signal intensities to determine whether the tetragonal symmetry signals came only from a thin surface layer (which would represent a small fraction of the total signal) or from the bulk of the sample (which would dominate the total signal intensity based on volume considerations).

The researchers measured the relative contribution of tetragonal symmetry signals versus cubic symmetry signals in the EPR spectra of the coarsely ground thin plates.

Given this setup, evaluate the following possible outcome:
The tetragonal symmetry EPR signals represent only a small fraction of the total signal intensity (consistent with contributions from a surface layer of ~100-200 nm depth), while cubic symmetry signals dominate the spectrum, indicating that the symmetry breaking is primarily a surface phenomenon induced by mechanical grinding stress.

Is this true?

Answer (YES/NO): NO